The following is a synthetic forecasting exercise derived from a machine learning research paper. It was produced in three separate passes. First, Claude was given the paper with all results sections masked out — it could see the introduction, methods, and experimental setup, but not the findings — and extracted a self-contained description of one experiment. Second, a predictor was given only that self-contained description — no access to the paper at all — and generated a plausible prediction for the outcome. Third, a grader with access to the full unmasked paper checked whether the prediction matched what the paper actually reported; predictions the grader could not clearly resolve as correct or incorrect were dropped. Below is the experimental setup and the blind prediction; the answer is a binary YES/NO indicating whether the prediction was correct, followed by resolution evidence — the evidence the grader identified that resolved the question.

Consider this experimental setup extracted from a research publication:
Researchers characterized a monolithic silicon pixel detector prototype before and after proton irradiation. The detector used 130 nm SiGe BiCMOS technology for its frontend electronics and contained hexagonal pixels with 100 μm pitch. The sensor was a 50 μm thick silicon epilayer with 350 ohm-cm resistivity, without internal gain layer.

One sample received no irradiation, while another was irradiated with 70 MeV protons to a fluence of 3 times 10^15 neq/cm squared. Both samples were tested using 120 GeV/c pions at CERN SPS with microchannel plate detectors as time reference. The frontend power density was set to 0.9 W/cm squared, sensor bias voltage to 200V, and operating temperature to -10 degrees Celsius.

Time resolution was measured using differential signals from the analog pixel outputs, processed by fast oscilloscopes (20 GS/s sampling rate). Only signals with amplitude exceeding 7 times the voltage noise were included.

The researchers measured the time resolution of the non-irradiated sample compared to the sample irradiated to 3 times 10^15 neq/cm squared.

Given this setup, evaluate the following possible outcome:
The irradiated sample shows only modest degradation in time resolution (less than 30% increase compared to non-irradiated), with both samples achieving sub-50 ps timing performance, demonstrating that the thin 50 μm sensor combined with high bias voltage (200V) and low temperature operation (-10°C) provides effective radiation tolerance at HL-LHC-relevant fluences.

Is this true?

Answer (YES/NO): NO